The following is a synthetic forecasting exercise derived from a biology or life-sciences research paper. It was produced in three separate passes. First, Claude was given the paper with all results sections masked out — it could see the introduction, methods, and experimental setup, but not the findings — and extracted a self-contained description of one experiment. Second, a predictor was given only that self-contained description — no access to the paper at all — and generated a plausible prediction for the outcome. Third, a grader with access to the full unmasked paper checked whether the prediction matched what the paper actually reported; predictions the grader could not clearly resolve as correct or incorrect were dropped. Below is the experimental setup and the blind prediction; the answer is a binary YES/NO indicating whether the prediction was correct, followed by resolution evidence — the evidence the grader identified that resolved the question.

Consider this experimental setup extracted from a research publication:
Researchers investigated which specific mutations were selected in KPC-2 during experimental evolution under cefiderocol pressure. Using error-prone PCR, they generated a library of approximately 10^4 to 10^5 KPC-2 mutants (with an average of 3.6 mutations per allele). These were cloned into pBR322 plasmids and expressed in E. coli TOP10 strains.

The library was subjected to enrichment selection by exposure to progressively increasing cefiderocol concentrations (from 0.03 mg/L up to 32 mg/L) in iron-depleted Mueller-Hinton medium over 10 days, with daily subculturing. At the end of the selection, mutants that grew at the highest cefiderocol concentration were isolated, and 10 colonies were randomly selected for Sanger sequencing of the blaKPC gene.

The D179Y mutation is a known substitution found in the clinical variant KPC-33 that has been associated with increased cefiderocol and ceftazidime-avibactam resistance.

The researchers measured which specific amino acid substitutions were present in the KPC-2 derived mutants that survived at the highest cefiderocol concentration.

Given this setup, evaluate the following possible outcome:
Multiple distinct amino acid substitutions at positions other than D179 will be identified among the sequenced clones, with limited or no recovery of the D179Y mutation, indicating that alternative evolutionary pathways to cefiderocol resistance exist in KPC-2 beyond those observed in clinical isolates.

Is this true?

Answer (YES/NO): NO